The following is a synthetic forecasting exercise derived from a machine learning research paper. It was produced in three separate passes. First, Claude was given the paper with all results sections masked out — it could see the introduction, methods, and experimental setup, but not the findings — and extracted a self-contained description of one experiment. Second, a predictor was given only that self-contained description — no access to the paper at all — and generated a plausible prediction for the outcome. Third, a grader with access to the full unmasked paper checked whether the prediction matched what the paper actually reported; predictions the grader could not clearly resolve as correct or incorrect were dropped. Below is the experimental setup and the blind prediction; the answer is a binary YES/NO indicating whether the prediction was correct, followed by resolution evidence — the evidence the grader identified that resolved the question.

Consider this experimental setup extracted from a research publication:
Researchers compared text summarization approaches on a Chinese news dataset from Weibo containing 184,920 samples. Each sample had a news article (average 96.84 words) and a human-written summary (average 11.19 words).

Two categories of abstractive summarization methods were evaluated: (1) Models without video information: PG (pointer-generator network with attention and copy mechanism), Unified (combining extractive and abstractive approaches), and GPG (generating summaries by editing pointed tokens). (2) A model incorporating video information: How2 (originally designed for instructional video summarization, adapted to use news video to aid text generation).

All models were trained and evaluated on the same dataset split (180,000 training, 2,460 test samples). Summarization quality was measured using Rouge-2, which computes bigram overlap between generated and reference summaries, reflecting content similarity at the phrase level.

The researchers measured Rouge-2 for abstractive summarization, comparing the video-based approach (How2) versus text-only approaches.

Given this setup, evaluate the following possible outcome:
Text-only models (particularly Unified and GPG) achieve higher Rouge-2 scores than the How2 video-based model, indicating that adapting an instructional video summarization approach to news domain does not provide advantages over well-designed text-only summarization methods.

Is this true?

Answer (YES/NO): NO